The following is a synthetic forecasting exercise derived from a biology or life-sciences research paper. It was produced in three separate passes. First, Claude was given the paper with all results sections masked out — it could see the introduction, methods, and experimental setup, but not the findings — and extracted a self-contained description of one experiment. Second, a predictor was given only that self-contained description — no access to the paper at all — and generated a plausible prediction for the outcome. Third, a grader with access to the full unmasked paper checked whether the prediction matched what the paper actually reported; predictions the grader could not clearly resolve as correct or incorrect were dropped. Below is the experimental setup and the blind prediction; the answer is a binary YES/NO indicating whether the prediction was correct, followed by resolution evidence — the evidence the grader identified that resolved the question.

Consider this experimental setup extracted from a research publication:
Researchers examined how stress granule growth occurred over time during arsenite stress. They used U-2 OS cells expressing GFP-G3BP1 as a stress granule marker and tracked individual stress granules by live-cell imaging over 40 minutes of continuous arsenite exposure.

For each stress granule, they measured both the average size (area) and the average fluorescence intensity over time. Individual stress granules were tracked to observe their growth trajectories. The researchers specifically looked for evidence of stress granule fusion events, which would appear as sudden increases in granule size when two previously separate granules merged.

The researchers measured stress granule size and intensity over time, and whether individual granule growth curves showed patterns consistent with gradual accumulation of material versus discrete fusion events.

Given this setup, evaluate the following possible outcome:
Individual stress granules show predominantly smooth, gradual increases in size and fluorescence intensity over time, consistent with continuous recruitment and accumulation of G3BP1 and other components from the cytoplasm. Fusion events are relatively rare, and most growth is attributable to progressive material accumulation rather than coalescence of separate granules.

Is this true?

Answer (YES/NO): NO